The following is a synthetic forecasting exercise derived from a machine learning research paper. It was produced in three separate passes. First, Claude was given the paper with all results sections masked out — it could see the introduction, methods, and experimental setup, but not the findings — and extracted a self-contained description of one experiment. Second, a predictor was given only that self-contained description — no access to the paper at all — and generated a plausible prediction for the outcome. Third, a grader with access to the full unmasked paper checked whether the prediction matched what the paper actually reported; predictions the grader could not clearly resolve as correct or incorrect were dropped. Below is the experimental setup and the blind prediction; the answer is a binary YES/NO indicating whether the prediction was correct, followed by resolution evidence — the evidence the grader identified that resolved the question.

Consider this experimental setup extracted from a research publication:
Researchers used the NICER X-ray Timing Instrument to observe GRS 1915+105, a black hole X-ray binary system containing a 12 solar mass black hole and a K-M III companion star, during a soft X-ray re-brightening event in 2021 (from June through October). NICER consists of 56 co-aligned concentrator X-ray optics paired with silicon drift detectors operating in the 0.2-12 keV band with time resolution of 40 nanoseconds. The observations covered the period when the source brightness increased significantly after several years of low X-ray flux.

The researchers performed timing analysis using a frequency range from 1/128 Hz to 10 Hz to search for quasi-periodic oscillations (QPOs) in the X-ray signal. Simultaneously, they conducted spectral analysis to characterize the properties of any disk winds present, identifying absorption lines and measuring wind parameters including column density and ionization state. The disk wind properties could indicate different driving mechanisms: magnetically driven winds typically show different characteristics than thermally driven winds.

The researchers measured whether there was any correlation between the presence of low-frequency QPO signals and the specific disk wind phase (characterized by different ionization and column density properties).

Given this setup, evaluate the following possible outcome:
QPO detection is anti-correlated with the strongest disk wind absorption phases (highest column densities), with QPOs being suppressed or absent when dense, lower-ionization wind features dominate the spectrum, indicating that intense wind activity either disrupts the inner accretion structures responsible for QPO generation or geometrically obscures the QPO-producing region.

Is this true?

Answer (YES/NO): NO